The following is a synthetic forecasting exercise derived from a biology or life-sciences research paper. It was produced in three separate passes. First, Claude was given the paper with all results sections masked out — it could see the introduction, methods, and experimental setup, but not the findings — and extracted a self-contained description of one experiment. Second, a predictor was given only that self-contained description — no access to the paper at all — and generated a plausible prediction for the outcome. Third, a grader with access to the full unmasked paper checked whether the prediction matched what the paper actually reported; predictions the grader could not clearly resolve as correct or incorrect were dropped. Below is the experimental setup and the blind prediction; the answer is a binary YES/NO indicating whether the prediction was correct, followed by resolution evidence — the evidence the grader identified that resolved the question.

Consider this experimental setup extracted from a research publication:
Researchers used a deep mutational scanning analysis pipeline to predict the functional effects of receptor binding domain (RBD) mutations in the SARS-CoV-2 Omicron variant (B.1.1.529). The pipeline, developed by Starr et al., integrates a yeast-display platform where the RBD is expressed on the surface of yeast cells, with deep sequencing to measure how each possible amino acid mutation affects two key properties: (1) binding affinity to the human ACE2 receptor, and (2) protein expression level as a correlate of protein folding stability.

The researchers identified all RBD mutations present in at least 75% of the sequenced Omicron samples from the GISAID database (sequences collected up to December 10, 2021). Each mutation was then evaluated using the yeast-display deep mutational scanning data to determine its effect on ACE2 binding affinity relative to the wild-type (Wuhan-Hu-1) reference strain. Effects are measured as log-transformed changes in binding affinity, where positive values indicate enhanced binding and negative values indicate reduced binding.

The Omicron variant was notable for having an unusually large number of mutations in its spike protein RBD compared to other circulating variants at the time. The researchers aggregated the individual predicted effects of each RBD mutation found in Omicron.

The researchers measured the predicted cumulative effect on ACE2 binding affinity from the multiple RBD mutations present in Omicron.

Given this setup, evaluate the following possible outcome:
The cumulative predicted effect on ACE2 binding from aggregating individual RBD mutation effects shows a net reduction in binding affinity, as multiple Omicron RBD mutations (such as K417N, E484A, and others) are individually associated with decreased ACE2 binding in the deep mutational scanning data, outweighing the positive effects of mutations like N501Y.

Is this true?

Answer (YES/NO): YES